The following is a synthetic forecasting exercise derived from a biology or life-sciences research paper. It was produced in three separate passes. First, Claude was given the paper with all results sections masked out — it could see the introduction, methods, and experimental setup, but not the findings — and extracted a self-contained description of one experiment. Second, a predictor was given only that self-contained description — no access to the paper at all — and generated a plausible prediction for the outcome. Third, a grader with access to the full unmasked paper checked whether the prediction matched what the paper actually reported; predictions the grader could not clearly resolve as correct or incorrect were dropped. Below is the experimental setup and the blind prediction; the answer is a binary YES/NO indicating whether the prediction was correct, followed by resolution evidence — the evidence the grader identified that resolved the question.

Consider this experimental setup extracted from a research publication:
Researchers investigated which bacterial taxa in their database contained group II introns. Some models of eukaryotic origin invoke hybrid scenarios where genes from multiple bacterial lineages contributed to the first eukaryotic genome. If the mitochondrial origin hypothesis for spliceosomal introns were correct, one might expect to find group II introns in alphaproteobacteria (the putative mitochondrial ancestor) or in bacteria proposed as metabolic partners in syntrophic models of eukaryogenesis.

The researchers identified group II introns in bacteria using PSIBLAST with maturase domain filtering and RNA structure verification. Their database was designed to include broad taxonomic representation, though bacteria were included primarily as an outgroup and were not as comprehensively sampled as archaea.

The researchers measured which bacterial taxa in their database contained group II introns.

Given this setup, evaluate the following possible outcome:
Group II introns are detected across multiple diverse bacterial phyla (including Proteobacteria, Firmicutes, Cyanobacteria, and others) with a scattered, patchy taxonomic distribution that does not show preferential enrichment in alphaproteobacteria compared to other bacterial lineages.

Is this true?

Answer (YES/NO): NO